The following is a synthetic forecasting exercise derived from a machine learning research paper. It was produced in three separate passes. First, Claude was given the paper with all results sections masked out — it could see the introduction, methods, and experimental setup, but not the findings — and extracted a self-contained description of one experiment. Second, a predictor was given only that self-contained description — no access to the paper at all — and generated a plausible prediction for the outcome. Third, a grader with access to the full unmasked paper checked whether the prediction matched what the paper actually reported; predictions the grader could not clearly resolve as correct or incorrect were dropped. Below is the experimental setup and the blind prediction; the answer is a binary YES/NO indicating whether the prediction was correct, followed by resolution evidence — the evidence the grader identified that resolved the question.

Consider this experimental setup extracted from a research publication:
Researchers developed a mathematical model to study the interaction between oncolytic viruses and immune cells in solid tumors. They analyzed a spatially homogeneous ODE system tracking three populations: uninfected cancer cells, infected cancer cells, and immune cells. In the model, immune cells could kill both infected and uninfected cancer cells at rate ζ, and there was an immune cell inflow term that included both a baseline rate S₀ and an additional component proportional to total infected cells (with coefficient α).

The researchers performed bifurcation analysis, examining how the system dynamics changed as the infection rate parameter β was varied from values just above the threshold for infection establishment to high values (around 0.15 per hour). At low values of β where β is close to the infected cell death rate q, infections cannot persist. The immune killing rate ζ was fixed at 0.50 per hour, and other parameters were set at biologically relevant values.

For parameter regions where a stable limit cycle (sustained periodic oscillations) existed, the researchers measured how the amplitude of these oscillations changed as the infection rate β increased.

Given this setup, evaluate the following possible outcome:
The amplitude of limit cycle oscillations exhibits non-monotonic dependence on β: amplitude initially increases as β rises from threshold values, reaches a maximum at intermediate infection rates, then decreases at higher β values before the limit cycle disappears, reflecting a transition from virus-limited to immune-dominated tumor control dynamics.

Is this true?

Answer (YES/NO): NO